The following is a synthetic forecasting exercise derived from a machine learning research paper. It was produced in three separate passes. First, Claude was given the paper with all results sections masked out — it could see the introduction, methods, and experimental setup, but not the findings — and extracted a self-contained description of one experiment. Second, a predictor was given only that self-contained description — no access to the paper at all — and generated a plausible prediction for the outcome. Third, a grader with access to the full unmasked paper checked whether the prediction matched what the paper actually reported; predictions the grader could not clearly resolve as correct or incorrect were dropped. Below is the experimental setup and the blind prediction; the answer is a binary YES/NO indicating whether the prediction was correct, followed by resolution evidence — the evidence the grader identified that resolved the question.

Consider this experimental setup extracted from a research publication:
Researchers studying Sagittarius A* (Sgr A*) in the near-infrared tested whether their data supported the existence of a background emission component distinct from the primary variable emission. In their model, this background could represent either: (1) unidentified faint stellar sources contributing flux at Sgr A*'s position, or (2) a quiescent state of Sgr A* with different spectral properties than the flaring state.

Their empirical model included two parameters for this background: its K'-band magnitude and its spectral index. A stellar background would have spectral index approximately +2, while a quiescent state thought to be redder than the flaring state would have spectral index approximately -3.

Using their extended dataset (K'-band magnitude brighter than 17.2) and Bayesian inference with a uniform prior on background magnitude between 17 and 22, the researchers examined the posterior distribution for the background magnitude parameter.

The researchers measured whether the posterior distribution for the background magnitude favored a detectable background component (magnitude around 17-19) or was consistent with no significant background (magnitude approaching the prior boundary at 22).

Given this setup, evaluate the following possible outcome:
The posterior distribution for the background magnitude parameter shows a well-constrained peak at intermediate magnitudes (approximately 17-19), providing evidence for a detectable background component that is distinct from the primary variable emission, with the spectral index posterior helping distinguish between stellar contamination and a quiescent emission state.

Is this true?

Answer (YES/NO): NO